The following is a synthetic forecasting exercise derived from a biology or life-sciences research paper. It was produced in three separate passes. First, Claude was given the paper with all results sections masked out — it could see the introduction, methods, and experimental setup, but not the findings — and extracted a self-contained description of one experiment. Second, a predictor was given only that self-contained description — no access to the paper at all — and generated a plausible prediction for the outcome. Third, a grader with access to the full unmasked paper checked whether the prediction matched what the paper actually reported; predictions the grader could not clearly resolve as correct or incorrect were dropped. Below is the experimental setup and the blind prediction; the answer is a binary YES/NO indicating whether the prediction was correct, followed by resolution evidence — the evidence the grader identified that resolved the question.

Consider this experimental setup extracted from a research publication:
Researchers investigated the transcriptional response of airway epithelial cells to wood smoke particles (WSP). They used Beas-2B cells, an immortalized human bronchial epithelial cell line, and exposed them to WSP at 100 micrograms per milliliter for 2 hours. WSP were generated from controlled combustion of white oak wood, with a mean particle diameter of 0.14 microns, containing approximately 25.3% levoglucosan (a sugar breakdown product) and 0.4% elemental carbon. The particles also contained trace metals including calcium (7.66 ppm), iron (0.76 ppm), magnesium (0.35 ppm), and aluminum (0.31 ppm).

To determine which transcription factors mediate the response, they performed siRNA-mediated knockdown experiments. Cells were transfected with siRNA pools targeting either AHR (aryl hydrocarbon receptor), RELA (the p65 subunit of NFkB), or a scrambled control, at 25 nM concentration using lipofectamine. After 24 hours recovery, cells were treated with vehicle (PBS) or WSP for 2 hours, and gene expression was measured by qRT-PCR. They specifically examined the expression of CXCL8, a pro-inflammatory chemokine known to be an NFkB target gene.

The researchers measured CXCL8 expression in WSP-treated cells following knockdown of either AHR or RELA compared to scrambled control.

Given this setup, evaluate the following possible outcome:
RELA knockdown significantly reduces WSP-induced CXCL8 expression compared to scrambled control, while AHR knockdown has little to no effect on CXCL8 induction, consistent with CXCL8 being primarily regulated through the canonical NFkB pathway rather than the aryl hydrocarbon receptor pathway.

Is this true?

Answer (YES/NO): YES